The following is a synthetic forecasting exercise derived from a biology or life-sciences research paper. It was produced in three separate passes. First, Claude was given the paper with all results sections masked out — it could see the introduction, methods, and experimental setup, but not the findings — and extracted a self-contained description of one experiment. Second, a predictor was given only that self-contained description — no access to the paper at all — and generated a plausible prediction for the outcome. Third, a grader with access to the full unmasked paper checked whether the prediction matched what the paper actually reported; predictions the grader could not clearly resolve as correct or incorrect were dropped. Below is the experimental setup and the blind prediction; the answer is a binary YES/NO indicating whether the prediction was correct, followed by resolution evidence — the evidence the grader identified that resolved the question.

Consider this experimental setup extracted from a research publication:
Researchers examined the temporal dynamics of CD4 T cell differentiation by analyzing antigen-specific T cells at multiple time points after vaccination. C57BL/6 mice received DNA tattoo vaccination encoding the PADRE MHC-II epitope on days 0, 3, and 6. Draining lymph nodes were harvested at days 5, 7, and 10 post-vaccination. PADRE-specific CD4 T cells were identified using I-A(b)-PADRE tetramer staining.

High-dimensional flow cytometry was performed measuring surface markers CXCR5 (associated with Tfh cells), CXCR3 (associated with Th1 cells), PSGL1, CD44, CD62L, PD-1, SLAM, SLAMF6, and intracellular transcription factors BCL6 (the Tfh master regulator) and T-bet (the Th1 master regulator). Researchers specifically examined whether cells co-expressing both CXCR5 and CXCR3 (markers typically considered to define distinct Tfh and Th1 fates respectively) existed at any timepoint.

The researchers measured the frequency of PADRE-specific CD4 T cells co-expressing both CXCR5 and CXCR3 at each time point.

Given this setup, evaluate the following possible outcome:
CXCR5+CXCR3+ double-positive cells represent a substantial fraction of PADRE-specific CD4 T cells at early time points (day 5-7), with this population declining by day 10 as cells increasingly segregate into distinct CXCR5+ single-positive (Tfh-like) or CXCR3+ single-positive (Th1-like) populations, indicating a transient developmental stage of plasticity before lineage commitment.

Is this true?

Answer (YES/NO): YES